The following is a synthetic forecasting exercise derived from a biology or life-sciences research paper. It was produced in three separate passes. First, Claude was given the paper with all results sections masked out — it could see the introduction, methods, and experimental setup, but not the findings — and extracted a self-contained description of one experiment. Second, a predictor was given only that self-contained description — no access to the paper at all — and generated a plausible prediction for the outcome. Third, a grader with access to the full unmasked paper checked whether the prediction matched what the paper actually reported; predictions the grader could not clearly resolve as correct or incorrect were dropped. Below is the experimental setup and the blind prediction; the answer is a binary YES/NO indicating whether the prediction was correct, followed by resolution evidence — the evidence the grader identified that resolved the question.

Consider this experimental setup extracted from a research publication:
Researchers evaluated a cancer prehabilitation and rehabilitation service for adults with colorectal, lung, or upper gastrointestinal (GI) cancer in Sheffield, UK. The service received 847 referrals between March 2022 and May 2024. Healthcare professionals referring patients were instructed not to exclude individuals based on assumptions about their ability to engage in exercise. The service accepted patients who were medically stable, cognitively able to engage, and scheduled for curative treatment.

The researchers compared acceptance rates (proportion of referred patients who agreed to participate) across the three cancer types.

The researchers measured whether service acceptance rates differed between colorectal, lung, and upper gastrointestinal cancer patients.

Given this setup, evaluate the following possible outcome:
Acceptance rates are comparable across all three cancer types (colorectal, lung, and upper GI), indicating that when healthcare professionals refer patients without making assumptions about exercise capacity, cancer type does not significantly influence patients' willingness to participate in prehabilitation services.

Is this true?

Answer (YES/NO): NO